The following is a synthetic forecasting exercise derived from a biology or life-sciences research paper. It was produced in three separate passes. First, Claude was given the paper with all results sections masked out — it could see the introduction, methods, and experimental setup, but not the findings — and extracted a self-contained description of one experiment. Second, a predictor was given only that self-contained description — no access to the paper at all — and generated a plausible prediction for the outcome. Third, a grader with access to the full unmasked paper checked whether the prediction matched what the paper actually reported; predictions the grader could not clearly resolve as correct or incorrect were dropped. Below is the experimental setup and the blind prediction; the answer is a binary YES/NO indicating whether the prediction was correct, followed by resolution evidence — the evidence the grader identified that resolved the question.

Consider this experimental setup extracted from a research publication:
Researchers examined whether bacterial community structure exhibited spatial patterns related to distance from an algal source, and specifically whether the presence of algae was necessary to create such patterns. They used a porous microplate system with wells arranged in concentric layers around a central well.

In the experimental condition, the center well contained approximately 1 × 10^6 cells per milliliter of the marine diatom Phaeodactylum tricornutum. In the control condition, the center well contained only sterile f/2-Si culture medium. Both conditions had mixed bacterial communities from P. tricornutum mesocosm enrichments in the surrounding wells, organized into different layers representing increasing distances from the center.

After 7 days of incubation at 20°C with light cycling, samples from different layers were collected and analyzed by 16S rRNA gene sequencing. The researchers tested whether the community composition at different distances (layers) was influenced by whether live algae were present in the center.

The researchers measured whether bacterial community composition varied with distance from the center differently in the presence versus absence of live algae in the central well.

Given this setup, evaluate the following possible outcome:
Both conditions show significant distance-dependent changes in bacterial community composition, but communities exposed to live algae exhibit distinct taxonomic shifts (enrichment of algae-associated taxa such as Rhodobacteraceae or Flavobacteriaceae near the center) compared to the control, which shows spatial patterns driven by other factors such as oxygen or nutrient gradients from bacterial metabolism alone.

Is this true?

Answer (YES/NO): NO